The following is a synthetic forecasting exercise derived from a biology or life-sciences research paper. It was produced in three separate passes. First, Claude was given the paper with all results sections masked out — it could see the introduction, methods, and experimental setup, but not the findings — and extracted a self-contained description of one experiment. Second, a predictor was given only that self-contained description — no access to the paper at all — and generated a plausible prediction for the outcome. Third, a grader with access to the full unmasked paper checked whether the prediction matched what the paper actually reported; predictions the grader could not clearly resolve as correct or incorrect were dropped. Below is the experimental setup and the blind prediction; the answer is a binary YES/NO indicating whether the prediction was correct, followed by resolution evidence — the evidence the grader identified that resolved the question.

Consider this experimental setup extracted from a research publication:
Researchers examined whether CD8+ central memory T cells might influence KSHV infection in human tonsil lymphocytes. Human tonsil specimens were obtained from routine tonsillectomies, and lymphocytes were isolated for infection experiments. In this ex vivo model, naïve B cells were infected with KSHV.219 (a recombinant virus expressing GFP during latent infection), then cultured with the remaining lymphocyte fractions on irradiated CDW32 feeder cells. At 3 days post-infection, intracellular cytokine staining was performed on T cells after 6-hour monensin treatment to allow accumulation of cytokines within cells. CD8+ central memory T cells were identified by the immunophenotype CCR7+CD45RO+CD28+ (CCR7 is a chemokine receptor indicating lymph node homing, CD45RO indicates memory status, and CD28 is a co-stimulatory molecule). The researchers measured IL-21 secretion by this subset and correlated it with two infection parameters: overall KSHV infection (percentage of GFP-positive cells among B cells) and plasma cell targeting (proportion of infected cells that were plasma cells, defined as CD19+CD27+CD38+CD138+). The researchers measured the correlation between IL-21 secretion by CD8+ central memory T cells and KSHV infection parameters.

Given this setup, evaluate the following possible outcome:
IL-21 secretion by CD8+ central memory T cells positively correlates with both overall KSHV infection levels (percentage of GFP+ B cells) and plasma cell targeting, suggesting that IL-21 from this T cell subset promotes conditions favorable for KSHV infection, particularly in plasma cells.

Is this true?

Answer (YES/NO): YES